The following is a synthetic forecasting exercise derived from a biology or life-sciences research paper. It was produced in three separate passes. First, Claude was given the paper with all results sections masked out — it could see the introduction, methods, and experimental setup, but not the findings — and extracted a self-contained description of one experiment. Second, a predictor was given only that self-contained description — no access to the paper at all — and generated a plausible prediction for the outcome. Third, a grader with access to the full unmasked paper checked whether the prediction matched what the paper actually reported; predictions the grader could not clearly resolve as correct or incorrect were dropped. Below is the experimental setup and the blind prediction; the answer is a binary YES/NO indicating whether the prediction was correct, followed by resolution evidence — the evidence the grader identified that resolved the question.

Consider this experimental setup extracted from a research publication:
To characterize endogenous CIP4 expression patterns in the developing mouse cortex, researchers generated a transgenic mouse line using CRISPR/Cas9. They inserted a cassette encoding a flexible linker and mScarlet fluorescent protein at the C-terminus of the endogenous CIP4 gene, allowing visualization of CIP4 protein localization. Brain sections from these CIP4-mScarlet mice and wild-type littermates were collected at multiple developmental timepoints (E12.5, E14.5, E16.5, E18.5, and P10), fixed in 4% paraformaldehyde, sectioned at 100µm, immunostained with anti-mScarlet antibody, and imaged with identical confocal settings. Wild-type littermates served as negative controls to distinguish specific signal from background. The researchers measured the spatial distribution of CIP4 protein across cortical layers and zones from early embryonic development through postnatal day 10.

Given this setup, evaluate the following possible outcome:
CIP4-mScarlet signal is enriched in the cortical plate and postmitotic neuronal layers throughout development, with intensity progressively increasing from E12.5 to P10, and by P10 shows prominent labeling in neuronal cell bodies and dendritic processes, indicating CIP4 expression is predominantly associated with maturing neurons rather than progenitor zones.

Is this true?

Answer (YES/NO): NO